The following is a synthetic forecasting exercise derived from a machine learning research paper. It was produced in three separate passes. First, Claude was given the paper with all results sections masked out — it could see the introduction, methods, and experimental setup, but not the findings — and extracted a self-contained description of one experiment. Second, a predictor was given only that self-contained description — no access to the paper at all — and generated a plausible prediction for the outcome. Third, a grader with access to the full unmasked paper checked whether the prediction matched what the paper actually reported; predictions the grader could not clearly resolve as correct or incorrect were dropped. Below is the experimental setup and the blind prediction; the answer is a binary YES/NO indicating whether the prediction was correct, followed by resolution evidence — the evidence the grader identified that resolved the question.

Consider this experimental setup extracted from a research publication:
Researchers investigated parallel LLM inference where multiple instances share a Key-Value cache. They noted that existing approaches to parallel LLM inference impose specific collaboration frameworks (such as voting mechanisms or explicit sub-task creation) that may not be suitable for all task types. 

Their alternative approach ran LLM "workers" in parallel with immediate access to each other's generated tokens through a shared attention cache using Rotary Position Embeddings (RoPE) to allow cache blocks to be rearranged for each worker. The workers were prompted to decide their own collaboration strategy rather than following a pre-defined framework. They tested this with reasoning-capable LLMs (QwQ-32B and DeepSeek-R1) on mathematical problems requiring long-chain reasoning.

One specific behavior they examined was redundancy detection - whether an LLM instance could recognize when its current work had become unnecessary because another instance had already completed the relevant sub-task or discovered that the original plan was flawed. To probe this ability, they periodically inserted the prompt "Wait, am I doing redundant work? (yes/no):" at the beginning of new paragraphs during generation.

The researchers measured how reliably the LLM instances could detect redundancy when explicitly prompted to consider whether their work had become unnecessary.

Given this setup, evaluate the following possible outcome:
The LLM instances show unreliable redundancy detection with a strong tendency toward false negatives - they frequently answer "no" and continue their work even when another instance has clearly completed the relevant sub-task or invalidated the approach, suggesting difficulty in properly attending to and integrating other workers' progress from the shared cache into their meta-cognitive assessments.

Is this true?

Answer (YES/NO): NO